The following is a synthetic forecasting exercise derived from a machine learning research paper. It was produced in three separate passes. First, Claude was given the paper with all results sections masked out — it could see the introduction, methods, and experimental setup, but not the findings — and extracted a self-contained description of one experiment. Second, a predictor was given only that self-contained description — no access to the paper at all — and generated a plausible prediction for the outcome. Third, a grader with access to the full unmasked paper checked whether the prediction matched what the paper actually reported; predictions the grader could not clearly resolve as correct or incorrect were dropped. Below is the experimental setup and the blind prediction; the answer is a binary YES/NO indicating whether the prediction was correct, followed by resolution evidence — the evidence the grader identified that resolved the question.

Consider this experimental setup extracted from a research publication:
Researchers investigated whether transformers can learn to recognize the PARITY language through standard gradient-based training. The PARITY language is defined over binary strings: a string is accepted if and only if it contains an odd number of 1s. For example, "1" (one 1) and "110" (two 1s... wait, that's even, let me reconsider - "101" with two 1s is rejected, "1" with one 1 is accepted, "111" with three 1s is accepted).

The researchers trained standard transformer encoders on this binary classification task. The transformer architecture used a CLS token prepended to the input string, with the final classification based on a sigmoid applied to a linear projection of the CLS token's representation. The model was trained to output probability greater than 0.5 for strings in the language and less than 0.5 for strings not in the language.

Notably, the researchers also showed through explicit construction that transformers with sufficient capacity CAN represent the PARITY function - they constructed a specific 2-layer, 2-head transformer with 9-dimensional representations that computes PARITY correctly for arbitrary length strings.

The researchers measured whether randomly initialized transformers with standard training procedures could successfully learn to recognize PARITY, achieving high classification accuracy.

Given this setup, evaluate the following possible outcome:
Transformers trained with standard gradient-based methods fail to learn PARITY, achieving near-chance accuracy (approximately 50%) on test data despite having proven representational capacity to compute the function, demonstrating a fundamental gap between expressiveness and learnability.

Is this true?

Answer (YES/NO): YES